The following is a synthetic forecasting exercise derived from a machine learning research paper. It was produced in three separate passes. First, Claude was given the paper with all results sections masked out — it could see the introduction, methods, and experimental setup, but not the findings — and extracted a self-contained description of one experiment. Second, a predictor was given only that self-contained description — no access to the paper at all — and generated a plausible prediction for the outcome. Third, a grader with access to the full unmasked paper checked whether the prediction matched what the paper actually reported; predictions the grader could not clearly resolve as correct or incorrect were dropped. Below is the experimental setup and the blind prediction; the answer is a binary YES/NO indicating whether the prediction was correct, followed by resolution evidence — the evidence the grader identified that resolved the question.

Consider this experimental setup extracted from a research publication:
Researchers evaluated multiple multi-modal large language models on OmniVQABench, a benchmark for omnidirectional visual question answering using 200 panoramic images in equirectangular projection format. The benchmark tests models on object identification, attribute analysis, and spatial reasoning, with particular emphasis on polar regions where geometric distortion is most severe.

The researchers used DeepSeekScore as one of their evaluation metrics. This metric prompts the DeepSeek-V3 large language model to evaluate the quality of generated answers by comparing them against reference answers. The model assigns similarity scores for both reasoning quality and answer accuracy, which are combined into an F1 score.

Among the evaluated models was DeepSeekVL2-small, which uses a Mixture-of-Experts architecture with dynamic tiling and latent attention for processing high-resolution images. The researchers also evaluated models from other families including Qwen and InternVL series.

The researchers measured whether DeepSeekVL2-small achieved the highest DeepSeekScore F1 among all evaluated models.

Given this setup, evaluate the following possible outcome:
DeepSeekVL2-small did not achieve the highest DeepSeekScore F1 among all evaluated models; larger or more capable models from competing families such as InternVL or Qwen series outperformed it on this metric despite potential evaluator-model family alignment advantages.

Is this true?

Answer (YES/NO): YES